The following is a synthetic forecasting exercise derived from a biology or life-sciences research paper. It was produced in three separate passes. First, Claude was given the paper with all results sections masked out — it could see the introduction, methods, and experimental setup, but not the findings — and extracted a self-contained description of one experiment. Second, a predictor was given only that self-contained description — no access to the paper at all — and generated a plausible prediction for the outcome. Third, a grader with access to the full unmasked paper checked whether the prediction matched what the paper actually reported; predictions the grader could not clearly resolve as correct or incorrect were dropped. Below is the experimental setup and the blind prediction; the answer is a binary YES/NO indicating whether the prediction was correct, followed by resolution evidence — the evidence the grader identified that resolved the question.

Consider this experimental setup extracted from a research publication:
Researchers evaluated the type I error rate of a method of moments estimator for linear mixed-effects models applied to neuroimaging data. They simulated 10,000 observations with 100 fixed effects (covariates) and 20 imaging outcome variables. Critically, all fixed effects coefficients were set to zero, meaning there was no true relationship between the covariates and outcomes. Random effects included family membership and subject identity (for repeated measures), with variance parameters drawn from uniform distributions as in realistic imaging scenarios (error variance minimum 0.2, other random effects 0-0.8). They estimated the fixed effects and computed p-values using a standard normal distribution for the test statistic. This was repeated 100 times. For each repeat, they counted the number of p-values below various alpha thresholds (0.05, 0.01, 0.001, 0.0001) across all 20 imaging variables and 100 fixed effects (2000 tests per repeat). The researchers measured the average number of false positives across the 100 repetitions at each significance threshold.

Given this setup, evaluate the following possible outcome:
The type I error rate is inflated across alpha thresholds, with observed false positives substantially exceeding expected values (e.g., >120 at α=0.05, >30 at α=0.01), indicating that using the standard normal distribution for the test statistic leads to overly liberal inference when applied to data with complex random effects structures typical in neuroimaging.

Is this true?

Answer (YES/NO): NO